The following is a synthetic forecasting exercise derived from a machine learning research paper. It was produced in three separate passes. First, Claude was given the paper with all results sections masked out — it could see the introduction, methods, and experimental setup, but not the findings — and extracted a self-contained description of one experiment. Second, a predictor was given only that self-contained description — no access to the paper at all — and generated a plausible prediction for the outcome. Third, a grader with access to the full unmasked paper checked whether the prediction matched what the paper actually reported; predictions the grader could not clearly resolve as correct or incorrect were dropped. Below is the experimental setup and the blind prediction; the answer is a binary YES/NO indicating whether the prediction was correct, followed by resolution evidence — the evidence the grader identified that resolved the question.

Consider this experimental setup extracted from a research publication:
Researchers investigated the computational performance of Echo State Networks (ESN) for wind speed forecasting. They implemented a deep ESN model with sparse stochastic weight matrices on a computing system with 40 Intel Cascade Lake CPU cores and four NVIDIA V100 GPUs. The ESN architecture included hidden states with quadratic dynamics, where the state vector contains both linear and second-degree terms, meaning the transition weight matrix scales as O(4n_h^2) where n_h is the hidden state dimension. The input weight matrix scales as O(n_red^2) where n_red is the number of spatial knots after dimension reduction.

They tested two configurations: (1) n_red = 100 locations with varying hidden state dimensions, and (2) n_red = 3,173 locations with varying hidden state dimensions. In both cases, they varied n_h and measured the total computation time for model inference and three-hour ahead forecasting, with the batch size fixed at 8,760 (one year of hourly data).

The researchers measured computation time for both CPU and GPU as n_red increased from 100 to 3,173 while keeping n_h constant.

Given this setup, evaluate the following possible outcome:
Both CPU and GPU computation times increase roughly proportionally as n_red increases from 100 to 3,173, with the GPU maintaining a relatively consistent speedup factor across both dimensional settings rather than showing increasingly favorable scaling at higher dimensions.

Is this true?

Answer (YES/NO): NO